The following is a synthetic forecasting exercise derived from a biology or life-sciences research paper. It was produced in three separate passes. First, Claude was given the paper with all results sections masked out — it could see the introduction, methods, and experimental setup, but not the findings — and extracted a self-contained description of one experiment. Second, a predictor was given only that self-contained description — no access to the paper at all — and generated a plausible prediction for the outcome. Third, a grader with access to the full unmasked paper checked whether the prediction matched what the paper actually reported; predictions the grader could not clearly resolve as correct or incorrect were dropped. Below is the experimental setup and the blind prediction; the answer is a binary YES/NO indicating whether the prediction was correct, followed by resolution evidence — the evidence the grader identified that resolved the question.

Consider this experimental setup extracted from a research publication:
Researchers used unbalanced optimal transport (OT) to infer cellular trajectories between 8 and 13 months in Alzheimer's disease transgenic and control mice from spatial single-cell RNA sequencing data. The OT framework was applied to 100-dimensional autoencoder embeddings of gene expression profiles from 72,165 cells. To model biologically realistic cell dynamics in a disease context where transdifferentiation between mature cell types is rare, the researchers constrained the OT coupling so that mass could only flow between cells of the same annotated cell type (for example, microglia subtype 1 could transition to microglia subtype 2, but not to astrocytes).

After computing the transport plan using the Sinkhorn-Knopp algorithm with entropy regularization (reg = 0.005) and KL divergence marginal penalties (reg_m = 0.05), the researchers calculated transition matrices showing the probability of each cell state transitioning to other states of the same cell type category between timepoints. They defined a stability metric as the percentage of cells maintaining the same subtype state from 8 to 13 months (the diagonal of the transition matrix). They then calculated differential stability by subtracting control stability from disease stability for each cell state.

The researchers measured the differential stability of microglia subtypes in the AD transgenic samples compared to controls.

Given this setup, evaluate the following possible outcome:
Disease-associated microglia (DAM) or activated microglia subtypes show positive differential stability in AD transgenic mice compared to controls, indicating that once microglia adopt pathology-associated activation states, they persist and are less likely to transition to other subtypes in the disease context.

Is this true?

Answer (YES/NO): YES